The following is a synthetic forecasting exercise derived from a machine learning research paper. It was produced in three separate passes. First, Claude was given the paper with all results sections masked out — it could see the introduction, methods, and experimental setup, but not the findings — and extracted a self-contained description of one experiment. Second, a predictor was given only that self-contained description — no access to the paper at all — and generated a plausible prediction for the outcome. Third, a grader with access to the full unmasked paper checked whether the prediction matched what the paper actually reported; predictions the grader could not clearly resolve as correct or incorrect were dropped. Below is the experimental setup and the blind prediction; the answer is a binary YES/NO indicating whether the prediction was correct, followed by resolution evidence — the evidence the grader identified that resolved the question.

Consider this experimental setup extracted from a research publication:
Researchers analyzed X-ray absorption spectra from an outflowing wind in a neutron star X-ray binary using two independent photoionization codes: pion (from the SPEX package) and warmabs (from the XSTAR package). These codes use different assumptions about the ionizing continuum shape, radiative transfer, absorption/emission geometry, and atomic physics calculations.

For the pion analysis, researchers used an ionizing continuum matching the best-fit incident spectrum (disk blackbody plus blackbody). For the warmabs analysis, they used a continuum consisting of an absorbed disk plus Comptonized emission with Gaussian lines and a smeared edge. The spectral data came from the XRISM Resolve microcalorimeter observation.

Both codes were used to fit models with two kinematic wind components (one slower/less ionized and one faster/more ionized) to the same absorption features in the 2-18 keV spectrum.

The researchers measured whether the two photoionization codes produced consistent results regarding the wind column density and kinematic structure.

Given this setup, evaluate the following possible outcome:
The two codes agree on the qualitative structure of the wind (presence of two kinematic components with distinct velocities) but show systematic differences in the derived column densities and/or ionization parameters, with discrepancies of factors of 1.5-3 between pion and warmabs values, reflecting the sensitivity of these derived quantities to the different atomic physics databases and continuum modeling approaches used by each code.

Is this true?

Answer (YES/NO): NO